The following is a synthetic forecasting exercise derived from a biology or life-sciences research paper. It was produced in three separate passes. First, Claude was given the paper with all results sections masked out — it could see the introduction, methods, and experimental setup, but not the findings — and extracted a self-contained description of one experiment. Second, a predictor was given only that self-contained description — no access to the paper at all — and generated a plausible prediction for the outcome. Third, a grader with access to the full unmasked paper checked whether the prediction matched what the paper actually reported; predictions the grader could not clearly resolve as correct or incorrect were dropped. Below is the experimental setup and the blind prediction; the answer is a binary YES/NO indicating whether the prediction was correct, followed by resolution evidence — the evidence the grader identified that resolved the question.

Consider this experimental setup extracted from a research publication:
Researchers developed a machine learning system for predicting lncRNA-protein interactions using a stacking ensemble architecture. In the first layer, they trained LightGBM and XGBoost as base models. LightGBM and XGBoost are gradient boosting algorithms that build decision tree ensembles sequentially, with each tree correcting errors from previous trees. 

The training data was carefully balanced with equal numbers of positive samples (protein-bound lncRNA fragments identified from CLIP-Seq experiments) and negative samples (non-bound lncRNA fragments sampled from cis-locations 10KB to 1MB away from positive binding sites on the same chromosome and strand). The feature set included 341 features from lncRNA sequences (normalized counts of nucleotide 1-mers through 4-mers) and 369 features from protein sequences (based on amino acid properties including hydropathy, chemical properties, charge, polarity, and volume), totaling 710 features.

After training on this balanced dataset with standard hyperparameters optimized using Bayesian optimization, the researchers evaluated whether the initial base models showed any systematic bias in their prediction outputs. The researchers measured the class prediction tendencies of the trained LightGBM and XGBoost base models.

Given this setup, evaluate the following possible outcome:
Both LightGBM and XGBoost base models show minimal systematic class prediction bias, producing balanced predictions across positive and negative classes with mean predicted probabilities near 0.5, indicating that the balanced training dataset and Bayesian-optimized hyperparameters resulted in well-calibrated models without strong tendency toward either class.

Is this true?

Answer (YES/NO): NO